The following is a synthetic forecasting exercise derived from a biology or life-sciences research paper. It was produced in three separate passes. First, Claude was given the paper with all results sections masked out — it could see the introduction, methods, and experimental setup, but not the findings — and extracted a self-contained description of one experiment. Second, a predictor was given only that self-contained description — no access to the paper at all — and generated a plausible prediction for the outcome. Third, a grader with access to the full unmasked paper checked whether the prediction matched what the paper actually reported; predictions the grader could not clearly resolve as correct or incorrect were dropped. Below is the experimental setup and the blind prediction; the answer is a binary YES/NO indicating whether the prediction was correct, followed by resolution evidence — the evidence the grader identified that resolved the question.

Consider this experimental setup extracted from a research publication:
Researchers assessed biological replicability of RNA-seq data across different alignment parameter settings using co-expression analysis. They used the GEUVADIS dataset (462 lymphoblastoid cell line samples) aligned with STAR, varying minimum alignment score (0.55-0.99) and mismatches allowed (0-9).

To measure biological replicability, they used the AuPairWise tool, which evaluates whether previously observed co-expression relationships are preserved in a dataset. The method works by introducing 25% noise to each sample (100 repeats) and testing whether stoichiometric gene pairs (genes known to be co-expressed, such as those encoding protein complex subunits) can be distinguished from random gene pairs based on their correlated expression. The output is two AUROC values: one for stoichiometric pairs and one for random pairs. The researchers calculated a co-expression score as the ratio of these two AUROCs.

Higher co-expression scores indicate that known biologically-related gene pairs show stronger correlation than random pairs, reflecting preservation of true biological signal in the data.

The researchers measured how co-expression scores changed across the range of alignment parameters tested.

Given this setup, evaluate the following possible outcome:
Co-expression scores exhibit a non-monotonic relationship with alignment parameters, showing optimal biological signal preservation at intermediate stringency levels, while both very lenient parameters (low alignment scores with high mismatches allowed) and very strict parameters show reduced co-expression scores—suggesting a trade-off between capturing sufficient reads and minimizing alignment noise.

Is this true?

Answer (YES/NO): NO